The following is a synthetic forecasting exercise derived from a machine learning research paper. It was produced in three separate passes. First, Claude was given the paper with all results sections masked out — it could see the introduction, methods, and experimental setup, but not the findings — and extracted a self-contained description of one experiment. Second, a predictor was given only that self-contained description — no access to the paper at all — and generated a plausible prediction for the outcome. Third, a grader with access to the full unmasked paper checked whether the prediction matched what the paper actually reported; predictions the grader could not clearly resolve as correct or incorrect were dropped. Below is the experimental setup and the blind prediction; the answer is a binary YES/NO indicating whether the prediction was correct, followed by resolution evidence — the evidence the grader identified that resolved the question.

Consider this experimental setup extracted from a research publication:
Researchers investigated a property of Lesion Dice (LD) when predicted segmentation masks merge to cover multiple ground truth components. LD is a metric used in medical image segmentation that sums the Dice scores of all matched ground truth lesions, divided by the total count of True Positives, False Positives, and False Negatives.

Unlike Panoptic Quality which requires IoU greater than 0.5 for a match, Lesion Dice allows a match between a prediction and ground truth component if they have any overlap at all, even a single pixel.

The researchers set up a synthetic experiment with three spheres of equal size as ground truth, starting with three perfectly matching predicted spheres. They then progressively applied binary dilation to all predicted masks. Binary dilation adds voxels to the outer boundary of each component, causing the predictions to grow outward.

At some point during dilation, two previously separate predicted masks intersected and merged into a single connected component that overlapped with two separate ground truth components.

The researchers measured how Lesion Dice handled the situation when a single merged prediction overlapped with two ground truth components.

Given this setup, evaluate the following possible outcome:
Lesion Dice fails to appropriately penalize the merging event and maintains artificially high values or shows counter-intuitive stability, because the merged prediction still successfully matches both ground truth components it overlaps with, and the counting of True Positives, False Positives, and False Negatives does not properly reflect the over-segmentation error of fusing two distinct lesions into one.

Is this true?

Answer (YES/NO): NO